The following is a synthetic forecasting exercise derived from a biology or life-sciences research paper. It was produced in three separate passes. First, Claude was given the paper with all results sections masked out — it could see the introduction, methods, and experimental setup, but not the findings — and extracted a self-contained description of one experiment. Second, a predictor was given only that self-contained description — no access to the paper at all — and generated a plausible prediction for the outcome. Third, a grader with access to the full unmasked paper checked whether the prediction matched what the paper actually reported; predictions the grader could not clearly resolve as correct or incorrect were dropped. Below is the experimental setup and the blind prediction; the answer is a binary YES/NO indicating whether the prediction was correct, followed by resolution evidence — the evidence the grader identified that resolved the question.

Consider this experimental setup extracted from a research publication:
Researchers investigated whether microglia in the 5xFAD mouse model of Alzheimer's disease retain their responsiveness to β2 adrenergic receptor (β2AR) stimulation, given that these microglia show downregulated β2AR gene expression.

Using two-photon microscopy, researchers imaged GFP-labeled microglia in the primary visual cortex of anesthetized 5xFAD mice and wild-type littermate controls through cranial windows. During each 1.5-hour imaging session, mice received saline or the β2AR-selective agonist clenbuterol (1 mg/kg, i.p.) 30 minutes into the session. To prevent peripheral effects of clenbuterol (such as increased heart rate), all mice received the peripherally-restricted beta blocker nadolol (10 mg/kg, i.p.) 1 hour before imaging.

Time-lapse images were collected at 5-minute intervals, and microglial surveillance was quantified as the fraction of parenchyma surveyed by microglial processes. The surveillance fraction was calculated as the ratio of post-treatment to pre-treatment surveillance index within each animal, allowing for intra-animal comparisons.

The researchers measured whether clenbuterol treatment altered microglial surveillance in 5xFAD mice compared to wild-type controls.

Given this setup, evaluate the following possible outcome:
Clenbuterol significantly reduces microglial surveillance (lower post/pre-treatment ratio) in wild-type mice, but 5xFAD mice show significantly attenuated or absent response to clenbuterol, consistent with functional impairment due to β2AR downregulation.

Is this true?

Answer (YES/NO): NO